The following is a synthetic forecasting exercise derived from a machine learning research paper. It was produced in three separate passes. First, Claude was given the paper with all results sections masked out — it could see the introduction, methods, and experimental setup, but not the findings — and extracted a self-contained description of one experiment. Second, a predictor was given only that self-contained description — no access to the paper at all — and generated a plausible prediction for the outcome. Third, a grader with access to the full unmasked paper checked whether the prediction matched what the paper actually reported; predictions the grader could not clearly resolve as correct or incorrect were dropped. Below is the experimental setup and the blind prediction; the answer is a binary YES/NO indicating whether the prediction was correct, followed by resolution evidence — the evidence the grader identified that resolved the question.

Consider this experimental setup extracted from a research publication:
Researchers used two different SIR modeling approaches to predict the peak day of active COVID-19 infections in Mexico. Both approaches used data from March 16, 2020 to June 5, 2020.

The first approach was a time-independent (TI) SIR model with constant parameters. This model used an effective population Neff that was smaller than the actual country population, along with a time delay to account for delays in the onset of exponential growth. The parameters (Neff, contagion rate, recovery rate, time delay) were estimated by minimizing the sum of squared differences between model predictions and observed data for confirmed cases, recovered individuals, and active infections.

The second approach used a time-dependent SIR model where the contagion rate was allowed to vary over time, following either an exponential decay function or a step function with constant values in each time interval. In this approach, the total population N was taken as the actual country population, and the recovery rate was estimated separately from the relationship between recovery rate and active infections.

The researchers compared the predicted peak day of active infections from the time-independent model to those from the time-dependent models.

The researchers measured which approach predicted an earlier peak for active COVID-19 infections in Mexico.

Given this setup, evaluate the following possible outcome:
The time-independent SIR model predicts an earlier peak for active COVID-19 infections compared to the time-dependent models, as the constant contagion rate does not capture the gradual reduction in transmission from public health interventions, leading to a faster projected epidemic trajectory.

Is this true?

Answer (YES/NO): YES